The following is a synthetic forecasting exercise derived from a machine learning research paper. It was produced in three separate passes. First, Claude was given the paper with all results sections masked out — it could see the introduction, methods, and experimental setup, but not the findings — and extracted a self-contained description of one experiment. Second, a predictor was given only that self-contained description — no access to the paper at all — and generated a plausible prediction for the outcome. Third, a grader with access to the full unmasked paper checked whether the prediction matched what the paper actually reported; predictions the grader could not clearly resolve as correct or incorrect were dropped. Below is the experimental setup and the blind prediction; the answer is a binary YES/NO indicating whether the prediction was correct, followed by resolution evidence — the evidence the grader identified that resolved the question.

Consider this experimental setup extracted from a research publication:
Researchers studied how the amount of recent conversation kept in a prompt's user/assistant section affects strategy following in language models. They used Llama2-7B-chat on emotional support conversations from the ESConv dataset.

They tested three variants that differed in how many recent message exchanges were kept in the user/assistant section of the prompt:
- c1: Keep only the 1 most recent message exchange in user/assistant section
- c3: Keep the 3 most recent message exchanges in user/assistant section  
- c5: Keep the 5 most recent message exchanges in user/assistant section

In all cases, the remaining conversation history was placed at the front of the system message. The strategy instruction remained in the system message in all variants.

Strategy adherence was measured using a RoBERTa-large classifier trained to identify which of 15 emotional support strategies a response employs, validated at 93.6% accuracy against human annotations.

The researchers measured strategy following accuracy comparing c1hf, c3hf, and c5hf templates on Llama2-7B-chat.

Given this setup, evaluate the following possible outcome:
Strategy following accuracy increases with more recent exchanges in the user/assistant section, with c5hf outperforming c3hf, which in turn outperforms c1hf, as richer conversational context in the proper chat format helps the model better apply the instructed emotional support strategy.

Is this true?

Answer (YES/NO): NO